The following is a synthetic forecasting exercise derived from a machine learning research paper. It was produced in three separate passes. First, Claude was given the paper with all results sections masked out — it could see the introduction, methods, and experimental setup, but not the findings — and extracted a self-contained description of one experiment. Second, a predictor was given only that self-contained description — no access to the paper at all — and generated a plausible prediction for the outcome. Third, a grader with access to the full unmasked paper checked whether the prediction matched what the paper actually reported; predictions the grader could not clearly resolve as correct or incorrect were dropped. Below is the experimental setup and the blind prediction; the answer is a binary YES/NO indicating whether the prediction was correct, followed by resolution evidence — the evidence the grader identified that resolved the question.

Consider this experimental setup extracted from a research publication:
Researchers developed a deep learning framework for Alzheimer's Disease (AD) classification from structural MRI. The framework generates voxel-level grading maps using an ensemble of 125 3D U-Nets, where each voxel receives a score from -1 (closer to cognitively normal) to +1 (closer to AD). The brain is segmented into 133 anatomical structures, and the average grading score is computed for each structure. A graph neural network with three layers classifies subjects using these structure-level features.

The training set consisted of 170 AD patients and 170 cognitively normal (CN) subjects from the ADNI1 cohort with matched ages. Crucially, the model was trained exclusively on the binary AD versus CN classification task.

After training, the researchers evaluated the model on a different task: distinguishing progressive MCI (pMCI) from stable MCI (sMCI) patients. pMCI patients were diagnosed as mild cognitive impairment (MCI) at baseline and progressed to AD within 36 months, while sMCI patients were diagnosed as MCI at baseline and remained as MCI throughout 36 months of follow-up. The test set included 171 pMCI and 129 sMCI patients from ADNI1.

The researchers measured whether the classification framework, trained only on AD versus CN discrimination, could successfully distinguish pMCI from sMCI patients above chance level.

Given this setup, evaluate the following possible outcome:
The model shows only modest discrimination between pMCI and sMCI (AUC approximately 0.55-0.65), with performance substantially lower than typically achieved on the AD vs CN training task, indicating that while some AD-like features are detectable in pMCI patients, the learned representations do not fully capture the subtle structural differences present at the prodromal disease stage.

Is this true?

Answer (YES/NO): NO